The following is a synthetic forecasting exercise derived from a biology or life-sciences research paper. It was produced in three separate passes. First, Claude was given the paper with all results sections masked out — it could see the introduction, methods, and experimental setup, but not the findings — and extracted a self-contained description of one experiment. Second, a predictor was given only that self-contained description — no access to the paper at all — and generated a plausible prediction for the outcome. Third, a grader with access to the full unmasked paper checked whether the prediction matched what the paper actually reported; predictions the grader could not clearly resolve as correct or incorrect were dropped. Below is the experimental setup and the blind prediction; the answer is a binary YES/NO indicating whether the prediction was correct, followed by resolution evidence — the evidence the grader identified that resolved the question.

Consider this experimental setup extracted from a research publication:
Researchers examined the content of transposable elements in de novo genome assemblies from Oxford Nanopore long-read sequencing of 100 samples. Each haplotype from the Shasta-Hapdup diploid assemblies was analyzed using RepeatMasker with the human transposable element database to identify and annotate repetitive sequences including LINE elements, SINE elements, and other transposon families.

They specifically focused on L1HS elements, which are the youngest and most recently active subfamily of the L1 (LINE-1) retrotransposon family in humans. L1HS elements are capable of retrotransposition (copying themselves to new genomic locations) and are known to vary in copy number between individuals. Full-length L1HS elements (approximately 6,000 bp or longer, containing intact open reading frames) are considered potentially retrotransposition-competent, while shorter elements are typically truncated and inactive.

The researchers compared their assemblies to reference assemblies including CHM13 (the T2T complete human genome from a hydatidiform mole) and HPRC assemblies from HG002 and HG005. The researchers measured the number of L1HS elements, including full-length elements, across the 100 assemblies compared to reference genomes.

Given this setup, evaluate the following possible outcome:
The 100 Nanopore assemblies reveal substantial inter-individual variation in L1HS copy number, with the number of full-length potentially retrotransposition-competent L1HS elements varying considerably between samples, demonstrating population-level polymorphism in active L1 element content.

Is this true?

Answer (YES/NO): NO